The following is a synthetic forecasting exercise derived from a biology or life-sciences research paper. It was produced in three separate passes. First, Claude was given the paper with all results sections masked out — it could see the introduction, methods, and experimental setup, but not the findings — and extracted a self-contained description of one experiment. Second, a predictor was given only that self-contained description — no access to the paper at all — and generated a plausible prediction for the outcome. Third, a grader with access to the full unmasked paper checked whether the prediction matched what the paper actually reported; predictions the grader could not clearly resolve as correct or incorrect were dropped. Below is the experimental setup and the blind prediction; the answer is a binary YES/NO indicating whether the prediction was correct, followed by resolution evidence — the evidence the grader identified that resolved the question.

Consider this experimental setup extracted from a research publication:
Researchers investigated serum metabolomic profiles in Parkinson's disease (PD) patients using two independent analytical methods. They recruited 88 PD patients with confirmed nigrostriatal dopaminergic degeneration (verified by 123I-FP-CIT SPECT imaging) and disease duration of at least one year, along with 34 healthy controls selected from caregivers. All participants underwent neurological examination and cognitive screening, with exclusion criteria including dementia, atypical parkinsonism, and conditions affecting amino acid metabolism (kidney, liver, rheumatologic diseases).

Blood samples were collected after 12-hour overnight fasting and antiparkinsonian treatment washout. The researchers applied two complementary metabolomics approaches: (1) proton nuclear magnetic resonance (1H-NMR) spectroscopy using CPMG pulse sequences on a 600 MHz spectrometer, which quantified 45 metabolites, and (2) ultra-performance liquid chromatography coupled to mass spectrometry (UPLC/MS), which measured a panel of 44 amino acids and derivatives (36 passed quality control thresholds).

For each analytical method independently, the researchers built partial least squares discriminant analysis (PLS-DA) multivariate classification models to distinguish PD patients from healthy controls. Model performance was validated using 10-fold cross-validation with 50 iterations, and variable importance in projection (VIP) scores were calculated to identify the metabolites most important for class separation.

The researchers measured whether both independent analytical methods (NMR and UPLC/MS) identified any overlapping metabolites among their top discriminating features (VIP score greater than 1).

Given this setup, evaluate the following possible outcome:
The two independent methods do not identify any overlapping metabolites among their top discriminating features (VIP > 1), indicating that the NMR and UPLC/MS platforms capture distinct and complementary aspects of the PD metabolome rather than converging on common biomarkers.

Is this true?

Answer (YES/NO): YES